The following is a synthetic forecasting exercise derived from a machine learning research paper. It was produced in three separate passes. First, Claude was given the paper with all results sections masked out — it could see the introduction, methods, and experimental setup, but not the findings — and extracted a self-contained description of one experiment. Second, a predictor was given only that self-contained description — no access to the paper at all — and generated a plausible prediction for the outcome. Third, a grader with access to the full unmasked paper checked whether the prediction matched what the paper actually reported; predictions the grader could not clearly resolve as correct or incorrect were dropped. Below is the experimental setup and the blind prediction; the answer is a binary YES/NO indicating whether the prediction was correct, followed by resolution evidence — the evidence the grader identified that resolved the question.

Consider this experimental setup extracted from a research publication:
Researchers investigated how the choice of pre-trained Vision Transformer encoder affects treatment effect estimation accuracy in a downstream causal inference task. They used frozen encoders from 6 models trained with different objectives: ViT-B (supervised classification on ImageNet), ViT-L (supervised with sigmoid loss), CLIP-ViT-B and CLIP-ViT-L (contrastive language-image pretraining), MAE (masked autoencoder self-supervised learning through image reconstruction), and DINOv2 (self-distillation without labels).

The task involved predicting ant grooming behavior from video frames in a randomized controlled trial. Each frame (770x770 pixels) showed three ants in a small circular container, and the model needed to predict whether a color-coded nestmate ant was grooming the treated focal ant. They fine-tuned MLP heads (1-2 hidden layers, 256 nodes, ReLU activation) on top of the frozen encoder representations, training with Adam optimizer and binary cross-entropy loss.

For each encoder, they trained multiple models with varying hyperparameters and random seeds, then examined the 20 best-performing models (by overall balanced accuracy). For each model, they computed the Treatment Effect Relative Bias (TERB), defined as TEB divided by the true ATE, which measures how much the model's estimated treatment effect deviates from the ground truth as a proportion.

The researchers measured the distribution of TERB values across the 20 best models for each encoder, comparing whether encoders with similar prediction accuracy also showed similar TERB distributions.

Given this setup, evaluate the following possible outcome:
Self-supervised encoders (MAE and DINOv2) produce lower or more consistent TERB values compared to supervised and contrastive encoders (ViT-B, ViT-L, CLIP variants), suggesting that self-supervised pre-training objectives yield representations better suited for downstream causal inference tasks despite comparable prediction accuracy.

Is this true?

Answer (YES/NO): NO